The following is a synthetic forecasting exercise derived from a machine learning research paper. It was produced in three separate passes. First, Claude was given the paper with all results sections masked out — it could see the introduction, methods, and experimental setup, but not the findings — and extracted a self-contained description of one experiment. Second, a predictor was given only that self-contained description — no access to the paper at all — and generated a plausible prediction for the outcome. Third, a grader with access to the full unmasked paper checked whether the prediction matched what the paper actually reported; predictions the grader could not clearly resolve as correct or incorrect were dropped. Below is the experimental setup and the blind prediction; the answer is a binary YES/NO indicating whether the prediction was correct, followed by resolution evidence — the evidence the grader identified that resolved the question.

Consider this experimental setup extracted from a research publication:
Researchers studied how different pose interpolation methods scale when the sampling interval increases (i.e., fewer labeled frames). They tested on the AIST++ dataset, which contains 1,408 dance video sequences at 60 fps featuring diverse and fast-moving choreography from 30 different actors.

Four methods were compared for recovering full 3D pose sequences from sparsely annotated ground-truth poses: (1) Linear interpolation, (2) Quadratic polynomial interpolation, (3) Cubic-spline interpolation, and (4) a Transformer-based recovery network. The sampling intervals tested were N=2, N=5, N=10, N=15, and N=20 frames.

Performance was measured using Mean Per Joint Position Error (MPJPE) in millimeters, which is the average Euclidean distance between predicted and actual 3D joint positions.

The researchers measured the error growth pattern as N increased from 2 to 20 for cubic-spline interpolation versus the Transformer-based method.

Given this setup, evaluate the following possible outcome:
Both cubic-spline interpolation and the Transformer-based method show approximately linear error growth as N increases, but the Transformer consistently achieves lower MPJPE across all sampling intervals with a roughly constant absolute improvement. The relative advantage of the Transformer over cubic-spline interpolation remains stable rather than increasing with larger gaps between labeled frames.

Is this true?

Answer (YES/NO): NO